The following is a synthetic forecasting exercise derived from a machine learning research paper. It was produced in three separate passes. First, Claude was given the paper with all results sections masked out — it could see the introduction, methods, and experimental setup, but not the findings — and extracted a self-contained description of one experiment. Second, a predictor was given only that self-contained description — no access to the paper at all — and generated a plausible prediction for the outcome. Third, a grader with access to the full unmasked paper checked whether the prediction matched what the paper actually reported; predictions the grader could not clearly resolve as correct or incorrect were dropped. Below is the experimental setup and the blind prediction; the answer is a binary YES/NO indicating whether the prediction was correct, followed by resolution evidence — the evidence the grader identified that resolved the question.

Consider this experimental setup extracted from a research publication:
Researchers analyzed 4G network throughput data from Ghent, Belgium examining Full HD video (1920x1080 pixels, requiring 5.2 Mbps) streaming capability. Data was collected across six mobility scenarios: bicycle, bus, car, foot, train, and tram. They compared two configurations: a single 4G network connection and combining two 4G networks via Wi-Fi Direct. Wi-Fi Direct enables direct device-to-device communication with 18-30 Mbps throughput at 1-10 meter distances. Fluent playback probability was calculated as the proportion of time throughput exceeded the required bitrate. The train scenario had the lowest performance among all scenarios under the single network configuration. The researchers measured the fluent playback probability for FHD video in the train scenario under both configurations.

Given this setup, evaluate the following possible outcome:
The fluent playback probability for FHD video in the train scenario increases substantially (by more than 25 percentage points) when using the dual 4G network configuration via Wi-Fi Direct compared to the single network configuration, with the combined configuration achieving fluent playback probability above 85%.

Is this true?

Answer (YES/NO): NO